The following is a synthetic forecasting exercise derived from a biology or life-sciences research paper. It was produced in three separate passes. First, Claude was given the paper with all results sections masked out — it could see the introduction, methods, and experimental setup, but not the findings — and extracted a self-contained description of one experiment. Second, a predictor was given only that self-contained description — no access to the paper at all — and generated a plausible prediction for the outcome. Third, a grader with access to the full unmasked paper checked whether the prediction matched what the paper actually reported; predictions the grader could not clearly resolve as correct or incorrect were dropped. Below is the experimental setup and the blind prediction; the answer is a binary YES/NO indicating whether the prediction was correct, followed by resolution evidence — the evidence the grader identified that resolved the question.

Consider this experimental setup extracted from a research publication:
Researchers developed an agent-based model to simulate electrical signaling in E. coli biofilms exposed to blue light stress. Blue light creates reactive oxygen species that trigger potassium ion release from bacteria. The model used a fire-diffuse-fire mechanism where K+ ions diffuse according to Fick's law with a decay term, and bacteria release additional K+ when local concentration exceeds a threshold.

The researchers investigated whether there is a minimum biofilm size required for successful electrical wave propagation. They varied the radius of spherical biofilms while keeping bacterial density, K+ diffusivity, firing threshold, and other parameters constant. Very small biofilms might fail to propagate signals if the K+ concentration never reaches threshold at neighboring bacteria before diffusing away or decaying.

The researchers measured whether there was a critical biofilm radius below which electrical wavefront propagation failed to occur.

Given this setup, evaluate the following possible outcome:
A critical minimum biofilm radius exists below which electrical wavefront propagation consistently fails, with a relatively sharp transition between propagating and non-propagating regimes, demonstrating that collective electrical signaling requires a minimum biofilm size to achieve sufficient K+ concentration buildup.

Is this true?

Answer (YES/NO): YES